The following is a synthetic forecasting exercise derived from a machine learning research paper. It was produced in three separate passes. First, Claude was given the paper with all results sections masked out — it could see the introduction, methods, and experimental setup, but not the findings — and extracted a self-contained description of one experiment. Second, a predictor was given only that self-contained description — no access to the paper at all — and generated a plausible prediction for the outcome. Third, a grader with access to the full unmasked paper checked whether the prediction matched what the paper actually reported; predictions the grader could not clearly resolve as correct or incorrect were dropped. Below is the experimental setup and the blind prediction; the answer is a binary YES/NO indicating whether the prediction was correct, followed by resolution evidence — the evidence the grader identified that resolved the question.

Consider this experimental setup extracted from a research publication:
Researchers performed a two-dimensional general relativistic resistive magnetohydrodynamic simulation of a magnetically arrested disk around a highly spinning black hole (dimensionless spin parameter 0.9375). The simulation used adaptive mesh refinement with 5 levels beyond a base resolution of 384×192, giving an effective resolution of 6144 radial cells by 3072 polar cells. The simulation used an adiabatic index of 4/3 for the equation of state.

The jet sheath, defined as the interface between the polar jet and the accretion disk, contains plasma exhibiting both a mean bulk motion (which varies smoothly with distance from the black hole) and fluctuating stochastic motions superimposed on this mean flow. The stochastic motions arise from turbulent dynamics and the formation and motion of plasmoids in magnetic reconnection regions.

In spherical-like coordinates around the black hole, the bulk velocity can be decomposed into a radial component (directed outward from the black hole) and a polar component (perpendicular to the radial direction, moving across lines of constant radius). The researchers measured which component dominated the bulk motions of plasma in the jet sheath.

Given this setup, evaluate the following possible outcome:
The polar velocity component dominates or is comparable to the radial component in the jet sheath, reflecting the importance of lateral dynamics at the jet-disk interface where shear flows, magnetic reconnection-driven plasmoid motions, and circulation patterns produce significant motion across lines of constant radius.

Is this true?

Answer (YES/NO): NO